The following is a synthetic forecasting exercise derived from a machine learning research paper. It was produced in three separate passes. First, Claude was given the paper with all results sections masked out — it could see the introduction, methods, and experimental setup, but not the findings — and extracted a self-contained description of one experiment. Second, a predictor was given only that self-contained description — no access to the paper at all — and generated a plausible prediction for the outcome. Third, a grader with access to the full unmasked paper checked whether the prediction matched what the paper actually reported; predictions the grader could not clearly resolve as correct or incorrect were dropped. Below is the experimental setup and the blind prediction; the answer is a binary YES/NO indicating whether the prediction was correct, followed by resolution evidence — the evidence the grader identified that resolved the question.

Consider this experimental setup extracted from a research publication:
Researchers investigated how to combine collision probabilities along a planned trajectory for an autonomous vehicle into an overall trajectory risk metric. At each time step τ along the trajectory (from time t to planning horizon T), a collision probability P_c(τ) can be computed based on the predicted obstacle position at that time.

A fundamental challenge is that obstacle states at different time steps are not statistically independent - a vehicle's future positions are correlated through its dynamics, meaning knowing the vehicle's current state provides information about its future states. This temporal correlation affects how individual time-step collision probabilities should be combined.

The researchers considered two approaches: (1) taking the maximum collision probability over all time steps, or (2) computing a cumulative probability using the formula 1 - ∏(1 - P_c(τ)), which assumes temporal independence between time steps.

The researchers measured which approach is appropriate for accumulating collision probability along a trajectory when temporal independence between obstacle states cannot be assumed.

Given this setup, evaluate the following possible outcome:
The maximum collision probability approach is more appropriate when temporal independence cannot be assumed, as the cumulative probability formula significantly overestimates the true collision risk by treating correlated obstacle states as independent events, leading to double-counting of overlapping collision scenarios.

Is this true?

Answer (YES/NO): NO